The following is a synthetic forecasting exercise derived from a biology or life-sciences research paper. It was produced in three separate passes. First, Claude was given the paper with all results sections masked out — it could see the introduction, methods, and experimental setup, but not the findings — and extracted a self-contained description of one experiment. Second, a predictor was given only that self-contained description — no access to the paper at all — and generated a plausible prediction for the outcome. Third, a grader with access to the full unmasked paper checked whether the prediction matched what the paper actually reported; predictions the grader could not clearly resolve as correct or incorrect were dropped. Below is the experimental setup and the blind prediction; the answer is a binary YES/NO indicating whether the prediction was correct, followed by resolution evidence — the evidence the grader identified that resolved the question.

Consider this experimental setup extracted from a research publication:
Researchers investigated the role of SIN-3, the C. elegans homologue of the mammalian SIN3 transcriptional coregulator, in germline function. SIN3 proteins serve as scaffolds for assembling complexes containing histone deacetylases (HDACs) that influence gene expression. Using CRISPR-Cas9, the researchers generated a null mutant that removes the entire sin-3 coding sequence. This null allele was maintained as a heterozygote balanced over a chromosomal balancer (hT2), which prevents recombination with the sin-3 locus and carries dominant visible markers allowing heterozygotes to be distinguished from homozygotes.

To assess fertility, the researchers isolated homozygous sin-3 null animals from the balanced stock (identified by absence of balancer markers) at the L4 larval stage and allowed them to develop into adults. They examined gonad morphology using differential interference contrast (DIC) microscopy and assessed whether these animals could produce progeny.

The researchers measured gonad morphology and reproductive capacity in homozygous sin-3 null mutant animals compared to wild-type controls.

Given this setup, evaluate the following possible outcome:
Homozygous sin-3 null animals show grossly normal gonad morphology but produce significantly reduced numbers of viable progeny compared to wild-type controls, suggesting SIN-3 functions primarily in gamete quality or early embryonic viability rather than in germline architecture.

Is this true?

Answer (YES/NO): NO